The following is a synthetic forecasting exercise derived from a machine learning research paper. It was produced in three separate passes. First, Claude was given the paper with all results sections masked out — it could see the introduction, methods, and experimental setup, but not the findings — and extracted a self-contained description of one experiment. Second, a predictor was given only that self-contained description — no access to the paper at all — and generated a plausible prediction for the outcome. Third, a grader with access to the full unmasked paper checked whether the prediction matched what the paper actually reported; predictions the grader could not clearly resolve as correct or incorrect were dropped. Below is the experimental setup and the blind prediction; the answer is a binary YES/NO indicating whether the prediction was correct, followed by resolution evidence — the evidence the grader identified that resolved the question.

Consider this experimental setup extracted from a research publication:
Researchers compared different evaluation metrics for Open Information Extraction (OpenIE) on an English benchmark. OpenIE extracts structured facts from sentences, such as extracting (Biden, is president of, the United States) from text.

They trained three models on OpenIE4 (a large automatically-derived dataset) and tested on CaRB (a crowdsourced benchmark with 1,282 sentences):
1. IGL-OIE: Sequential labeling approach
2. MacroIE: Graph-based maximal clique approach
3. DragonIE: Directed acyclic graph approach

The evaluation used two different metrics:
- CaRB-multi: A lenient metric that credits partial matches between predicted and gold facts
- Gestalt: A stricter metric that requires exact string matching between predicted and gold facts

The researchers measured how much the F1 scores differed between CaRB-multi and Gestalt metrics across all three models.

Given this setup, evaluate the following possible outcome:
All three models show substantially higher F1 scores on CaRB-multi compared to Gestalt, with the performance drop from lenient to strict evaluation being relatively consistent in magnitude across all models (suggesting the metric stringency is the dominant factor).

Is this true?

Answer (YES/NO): YES